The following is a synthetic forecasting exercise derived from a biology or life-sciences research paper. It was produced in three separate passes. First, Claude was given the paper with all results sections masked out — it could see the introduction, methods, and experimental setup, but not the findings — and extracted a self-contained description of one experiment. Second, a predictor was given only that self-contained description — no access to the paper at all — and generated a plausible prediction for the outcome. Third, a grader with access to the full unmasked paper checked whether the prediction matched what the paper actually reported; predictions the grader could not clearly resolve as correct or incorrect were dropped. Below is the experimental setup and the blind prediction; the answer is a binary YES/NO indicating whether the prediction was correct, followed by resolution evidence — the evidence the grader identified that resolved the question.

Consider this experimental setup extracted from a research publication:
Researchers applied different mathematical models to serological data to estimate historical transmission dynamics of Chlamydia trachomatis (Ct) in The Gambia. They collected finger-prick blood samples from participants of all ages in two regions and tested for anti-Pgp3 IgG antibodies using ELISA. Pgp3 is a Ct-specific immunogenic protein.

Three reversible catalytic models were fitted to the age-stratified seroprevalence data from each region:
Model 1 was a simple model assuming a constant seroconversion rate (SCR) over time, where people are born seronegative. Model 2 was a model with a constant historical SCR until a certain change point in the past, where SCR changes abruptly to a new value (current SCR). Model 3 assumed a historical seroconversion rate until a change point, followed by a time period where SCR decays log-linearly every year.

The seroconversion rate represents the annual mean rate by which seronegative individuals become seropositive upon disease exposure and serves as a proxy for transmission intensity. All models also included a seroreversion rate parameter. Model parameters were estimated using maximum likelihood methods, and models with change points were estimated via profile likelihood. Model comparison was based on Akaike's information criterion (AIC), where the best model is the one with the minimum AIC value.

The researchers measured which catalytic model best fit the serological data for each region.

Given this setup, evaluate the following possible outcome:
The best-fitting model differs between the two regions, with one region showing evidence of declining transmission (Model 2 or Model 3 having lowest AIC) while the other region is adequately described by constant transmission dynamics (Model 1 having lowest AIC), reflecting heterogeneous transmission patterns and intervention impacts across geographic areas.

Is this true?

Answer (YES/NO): NO